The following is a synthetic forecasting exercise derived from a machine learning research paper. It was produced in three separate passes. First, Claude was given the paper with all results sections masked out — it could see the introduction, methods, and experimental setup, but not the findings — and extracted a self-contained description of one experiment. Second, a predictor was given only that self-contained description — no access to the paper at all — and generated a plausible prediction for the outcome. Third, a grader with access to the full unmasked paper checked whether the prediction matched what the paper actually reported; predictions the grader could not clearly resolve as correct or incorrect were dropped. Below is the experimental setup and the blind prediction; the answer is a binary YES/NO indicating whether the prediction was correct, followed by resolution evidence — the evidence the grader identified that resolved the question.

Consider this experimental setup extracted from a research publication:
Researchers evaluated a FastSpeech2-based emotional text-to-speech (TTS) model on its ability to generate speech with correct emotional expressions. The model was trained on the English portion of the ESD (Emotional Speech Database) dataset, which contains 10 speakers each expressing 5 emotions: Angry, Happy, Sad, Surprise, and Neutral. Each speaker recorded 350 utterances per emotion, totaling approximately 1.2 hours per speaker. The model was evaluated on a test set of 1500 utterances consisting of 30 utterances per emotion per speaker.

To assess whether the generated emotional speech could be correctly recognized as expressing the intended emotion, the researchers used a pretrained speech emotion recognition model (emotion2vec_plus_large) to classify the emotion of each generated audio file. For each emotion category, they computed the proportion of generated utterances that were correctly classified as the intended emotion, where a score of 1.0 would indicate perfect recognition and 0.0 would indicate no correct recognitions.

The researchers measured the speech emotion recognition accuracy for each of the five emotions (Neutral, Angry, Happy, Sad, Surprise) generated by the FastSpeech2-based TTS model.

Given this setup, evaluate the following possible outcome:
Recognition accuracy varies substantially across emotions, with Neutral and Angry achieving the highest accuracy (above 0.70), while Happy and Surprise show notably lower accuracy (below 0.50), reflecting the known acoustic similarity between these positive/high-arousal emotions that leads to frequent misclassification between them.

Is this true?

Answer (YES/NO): NO